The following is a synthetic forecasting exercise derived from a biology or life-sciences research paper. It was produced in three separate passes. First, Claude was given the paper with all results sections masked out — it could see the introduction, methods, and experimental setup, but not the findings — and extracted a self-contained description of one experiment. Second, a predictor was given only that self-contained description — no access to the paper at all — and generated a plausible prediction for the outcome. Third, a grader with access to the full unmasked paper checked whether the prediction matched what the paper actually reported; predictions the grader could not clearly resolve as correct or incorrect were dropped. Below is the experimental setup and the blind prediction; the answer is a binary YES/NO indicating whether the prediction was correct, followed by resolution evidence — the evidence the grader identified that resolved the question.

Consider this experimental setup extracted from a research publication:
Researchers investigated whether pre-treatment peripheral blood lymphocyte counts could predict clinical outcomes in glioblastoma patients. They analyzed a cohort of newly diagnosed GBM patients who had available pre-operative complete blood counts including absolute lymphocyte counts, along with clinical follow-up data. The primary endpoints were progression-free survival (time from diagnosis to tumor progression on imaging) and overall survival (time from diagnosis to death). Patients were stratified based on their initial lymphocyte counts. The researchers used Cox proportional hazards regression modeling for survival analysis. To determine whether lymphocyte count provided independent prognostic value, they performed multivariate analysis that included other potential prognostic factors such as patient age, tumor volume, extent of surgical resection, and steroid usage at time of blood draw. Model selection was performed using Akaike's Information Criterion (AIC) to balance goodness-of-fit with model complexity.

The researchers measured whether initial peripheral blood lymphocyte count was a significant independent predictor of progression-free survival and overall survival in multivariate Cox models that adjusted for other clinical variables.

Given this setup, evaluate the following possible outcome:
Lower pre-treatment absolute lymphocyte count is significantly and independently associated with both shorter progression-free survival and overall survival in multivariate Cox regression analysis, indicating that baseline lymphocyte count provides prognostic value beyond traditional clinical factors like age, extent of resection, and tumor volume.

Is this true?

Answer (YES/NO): YES